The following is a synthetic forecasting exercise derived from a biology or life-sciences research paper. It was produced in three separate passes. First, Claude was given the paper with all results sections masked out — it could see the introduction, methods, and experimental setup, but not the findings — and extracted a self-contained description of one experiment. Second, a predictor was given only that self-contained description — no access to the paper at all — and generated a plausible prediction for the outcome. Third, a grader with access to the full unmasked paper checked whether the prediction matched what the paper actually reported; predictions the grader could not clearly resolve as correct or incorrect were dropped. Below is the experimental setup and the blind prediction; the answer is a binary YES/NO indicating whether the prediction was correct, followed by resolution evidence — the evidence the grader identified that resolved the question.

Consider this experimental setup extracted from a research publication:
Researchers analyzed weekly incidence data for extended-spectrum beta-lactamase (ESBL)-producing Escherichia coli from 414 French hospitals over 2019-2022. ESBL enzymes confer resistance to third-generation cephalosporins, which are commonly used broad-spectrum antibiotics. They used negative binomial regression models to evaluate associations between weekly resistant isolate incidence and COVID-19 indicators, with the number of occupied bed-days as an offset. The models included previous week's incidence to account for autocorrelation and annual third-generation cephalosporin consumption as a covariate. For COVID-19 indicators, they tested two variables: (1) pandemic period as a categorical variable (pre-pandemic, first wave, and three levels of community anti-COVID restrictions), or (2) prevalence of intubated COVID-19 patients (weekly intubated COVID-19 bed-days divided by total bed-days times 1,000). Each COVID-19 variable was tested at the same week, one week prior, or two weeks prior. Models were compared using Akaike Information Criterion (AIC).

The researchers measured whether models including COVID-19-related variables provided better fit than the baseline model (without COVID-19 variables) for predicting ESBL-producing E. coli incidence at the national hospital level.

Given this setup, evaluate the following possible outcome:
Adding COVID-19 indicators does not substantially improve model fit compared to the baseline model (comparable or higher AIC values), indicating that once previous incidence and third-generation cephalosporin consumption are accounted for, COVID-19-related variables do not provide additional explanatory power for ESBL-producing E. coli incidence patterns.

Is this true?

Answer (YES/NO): NO